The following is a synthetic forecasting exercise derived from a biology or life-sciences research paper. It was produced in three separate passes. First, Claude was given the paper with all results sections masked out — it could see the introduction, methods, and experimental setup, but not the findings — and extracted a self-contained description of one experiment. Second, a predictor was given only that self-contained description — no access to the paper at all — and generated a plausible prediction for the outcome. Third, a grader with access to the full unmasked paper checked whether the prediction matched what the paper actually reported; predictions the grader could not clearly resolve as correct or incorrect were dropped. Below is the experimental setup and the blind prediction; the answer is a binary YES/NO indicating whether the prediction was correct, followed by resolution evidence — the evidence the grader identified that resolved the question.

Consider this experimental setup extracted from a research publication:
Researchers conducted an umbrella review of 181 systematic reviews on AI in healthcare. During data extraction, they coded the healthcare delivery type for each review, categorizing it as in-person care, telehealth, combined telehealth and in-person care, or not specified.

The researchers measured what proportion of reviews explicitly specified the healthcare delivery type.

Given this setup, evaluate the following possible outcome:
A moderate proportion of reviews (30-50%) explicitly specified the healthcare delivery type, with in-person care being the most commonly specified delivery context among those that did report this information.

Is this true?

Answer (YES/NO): NO